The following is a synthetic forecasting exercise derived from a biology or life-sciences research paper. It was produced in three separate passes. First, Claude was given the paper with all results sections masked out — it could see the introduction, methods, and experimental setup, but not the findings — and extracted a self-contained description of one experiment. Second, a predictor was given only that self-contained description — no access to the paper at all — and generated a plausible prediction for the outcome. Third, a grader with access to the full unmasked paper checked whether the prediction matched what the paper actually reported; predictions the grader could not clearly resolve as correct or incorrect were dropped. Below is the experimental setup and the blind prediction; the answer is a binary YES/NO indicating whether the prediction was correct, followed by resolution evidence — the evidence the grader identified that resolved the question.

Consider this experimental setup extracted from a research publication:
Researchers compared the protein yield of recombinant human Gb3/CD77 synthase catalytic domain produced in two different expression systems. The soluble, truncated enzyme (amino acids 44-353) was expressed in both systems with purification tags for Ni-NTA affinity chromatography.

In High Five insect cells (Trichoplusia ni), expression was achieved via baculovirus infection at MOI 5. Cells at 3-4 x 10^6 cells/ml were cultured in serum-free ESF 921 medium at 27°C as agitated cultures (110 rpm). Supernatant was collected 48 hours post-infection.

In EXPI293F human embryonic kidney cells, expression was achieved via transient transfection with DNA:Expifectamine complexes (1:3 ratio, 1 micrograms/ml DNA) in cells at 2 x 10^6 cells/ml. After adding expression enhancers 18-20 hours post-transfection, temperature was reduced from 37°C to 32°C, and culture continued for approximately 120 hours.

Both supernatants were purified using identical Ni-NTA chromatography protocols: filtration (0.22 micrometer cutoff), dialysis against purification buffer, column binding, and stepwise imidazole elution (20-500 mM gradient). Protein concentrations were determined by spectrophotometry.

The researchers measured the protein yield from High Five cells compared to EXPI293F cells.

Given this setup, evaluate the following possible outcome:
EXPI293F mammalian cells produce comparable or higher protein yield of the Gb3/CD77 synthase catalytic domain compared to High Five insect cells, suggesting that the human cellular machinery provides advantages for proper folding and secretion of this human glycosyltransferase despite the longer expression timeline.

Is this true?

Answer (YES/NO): NO